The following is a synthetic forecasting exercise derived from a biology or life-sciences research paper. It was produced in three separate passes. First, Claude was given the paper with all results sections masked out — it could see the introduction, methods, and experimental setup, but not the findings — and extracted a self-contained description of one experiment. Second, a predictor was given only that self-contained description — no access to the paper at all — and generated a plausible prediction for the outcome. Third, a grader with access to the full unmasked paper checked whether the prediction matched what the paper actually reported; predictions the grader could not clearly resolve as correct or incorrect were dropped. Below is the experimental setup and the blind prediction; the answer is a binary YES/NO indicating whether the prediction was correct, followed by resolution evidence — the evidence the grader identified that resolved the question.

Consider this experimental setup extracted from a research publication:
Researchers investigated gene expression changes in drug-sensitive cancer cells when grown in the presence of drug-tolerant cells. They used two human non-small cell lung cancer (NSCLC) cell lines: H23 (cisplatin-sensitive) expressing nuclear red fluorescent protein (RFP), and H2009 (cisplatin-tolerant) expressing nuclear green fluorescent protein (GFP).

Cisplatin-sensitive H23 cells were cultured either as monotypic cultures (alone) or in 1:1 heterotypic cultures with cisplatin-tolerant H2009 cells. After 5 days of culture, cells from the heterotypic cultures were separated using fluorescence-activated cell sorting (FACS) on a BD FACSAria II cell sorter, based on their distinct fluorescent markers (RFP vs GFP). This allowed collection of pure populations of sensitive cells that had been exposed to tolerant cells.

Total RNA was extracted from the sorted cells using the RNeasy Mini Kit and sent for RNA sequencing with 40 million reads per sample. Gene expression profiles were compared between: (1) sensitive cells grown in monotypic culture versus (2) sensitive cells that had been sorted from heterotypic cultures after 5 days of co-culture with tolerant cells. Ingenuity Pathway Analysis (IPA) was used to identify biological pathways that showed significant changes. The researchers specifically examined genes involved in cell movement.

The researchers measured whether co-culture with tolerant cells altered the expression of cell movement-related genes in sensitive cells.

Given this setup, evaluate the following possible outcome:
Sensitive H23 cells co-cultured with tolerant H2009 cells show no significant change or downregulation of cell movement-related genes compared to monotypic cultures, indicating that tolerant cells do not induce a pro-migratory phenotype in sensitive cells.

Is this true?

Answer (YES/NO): NO